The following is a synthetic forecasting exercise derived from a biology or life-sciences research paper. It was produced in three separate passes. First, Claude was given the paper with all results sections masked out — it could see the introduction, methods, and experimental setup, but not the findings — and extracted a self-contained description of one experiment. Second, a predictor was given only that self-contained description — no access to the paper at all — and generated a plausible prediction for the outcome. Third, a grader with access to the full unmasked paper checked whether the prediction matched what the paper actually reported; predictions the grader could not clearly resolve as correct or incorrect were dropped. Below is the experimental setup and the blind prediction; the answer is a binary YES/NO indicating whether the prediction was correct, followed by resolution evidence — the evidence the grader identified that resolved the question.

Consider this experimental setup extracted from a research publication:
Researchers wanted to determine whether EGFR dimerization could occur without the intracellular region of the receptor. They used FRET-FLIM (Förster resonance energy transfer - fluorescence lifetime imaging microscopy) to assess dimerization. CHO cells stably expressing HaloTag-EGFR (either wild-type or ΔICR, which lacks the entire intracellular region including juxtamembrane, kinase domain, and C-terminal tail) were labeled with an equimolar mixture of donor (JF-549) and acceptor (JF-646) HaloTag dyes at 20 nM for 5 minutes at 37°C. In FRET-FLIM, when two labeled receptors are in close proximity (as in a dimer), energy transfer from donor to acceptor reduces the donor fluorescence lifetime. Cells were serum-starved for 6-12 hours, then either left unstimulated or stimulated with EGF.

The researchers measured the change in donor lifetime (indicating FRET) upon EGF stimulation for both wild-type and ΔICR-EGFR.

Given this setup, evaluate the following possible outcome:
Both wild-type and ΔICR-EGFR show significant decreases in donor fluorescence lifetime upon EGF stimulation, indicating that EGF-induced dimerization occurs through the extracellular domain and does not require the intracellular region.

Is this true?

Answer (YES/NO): YES